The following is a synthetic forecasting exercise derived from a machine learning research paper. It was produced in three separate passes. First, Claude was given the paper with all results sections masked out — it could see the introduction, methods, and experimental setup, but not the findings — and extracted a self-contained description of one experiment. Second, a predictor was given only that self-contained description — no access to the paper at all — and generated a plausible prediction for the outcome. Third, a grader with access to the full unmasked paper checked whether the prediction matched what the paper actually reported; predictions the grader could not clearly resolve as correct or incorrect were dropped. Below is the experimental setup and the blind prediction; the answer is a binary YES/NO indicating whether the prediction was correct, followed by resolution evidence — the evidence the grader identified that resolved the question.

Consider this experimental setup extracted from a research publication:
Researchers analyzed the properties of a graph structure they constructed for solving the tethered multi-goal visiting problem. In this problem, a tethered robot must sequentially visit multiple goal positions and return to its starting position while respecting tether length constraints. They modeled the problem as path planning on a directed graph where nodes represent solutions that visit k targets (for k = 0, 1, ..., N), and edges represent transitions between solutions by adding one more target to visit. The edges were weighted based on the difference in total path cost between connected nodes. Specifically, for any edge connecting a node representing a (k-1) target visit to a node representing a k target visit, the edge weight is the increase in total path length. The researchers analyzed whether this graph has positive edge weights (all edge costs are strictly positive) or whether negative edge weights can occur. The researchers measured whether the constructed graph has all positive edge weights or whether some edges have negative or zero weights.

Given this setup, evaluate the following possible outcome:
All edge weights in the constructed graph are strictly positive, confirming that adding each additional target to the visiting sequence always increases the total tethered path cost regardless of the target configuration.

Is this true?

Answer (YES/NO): YES